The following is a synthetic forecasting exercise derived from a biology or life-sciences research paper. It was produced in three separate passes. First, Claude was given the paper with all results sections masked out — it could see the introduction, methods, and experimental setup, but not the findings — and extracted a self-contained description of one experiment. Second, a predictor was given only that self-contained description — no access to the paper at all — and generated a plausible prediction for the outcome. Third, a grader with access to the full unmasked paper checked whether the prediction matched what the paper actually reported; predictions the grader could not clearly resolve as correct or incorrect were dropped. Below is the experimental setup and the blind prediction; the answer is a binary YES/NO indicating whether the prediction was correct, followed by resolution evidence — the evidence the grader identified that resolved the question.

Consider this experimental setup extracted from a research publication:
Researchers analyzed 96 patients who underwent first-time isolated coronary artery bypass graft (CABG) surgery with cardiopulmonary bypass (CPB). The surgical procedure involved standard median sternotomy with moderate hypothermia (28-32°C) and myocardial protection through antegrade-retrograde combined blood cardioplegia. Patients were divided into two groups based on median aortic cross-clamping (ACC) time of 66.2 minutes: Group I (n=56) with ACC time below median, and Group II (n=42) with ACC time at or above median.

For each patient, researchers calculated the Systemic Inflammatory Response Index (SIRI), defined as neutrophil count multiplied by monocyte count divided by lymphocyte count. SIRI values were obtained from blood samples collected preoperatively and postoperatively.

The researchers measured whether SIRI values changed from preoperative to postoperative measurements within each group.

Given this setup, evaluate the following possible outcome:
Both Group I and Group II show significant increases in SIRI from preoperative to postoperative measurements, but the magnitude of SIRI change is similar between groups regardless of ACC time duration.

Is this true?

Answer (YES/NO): YES